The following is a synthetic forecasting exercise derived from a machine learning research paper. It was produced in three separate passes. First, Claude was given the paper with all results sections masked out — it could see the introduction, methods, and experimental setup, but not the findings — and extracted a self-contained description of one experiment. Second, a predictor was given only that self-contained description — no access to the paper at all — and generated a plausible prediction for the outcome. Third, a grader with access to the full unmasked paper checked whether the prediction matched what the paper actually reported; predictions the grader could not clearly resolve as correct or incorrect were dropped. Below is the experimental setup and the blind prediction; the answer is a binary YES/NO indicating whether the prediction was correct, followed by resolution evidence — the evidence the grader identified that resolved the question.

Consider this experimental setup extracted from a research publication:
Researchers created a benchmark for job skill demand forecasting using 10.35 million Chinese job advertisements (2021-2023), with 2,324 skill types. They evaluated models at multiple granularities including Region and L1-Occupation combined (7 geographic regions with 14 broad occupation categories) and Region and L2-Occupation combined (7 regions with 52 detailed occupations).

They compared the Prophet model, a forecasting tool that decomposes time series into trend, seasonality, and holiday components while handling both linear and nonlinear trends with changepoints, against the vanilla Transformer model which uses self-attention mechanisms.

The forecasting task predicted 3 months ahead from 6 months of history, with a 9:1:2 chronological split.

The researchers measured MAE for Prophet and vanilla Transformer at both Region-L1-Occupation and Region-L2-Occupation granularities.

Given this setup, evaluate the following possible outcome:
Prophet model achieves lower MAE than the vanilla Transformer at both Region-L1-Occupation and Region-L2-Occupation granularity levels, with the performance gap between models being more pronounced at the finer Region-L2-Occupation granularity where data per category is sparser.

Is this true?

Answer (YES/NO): NO